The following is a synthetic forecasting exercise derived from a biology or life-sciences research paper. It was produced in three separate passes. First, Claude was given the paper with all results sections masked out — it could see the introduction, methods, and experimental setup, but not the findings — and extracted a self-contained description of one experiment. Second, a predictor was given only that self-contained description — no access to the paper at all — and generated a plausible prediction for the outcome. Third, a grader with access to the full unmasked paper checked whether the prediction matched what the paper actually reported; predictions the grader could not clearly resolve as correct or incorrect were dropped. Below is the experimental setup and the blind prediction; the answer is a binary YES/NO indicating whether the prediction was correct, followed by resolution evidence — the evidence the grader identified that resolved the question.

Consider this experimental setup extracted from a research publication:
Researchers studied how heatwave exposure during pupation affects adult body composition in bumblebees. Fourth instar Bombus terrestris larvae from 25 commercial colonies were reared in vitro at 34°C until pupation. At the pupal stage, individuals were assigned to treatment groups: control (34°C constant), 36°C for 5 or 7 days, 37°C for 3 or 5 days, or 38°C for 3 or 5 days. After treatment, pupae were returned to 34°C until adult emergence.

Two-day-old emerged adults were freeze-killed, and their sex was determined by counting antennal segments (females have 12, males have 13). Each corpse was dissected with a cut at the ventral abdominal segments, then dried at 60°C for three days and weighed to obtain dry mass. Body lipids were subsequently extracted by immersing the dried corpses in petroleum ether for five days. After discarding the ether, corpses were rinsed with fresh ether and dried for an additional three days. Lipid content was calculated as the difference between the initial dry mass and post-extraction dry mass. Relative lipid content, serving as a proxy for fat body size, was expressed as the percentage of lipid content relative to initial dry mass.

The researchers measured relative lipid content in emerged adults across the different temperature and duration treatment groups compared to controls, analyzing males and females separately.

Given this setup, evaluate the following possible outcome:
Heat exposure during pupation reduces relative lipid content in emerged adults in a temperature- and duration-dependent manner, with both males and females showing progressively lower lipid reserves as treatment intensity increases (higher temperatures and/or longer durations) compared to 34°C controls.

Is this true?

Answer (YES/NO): NO